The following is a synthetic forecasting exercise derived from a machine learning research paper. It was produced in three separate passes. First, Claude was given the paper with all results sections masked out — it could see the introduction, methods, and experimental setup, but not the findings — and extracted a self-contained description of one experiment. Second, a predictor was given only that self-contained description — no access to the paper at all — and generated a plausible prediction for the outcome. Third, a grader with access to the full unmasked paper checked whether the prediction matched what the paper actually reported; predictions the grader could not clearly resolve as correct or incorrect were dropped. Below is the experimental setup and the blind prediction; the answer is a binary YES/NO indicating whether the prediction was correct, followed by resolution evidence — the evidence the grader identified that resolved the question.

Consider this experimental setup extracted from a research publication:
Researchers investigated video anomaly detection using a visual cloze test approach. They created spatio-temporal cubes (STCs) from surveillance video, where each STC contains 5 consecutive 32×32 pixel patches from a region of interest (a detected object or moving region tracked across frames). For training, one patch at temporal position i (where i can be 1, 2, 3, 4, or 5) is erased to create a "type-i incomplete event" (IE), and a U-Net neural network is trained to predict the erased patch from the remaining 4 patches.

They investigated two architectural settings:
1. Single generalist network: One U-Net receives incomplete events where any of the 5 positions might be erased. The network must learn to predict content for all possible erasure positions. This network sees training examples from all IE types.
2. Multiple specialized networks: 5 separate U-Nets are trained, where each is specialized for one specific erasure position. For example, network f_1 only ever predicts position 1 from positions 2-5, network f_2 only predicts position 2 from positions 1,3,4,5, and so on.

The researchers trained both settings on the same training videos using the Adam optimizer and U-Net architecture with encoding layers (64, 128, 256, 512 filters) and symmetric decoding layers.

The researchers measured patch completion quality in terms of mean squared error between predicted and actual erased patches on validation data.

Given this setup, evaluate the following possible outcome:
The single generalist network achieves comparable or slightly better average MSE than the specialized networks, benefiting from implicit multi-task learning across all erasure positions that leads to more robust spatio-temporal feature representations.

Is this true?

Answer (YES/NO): NO